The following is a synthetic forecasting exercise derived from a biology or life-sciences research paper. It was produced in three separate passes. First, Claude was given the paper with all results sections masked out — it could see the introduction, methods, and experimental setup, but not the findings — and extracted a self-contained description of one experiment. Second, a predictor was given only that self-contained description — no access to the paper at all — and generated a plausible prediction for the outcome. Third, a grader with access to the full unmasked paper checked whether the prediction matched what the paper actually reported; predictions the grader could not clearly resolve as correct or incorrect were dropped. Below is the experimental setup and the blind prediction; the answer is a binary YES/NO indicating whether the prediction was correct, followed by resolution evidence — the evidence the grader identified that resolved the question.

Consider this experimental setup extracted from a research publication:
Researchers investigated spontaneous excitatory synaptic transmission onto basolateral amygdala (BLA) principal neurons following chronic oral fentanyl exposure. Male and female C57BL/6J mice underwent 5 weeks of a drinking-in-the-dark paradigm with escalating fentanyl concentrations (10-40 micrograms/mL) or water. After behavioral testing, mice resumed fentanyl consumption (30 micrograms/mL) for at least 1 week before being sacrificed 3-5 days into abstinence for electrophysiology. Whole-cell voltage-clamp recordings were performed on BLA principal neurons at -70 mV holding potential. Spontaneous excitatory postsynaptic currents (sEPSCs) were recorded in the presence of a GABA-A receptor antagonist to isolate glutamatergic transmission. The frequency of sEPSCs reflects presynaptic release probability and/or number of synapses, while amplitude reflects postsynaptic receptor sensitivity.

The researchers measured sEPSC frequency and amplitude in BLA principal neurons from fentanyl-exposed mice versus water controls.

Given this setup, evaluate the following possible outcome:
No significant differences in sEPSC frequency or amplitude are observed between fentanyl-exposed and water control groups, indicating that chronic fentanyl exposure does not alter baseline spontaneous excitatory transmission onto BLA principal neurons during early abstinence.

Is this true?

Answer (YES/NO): NO